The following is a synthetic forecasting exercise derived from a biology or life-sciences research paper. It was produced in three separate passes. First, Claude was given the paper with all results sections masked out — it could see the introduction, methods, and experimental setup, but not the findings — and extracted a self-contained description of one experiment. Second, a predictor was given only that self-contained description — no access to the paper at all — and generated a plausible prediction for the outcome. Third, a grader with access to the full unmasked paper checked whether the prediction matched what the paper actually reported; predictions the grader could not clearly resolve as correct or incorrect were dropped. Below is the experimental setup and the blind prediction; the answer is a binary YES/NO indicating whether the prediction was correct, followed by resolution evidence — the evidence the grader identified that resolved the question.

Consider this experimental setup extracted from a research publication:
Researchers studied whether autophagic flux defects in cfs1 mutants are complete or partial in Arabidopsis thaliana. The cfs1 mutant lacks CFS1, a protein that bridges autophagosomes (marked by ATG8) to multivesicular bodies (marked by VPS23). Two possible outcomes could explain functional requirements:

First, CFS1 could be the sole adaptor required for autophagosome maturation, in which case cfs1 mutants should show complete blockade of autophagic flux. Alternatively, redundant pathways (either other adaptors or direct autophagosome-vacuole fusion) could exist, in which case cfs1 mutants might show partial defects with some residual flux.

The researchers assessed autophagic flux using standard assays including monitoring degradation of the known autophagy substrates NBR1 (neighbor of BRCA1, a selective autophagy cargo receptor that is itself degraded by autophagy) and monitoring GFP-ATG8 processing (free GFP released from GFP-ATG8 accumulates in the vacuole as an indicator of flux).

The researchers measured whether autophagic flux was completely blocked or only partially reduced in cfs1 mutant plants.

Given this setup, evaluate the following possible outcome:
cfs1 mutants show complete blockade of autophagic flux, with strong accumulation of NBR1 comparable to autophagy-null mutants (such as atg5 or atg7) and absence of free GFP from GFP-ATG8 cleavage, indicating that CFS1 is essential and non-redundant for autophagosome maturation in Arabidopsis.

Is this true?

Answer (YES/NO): NO